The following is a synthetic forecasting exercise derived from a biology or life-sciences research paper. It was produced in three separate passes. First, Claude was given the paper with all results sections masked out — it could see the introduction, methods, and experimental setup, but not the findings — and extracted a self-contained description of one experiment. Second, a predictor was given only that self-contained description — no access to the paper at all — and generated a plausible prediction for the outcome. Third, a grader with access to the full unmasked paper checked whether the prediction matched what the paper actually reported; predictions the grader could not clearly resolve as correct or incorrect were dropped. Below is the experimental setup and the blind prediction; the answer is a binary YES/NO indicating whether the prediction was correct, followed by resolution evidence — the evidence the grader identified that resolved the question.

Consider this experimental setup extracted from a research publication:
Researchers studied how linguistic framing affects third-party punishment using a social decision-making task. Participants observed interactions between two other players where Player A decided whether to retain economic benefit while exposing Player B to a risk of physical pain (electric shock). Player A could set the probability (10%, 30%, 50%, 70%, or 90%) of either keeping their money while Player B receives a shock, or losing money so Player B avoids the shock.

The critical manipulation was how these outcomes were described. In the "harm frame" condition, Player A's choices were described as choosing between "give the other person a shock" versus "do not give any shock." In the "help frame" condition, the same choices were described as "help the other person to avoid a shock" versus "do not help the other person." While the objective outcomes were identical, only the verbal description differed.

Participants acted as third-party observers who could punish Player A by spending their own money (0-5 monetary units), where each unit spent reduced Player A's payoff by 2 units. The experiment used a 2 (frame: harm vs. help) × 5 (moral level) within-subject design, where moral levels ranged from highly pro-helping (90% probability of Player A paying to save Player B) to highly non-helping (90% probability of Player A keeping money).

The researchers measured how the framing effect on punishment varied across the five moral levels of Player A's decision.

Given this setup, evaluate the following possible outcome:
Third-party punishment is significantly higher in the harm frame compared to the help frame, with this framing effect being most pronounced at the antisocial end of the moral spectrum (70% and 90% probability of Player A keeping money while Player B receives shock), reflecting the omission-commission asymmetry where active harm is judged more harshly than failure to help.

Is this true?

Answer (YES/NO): NO